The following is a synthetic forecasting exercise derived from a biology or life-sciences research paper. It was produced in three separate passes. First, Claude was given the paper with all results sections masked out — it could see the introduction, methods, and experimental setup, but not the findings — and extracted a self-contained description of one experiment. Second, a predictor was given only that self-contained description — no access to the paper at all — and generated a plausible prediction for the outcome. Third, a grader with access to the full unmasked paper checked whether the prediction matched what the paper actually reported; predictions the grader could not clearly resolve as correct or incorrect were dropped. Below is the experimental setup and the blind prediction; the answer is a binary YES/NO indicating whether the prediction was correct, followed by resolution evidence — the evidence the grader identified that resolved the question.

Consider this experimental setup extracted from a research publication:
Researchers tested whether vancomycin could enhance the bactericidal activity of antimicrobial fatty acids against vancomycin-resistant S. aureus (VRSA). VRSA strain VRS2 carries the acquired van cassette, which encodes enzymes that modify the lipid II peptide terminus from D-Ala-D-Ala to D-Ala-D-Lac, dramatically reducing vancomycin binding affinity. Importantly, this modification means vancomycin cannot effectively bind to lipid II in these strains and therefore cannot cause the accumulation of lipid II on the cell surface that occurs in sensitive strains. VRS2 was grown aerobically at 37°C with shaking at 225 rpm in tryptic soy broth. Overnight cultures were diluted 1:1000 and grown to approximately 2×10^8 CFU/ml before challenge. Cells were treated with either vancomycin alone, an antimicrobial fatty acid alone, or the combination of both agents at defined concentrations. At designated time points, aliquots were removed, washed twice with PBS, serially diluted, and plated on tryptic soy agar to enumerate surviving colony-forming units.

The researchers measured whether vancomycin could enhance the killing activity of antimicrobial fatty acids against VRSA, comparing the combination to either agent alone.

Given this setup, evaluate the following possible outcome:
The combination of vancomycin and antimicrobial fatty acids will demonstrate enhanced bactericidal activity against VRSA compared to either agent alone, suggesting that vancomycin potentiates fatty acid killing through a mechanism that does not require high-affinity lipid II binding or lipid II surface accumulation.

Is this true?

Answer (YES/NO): NO